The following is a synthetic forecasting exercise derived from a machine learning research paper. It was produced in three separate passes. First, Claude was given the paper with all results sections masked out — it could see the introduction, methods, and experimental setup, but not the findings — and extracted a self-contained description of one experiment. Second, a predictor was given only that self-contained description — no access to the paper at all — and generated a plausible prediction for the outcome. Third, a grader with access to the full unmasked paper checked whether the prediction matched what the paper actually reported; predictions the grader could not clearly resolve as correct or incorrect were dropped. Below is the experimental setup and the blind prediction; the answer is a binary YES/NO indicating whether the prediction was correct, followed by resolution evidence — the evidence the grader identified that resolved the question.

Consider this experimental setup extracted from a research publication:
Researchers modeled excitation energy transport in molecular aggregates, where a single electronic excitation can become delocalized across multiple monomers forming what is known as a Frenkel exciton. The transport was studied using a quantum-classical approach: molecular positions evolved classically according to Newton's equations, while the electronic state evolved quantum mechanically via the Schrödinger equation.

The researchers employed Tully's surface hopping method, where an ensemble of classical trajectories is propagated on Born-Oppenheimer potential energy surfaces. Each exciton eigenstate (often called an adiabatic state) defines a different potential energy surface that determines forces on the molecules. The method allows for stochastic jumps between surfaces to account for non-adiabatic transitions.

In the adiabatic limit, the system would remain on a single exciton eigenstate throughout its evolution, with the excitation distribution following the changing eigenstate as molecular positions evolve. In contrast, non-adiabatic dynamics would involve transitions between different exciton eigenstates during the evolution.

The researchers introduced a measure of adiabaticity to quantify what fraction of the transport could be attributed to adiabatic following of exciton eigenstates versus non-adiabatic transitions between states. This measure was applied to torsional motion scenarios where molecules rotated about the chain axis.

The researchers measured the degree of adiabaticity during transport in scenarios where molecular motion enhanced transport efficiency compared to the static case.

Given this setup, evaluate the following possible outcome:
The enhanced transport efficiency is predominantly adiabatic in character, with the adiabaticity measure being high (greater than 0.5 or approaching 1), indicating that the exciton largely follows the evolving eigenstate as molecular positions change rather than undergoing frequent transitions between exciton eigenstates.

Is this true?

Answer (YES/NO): NO